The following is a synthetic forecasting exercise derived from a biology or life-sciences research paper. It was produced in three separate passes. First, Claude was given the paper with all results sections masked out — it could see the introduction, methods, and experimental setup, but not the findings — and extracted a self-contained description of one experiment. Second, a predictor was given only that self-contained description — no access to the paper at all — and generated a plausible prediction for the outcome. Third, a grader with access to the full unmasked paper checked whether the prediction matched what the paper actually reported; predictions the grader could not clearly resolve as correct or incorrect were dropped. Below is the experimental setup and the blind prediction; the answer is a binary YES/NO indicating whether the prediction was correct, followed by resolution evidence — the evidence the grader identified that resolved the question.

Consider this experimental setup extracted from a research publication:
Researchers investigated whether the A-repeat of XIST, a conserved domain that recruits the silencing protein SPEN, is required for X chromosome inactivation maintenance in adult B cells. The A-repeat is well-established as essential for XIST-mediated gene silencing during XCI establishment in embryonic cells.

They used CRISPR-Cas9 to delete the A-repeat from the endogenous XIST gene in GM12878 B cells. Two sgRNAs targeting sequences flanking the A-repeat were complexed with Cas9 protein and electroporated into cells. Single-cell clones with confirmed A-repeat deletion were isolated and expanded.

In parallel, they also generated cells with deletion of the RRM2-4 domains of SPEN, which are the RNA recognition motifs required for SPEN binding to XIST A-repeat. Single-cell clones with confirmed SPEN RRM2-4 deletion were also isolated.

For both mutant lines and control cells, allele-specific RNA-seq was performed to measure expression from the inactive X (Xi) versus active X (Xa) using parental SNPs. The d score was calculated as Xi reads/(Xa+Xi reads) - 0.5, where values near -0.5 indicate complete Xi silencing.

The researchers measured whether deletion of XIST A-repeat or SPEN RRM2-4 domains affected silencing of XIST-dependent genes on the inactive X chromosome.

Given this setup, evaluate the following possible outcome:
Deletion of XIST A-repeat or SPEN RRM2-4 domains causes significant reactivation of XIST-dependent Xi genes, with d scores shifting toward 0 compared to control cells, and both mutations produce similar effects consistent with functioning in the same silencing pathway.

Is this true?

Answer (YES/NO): YES